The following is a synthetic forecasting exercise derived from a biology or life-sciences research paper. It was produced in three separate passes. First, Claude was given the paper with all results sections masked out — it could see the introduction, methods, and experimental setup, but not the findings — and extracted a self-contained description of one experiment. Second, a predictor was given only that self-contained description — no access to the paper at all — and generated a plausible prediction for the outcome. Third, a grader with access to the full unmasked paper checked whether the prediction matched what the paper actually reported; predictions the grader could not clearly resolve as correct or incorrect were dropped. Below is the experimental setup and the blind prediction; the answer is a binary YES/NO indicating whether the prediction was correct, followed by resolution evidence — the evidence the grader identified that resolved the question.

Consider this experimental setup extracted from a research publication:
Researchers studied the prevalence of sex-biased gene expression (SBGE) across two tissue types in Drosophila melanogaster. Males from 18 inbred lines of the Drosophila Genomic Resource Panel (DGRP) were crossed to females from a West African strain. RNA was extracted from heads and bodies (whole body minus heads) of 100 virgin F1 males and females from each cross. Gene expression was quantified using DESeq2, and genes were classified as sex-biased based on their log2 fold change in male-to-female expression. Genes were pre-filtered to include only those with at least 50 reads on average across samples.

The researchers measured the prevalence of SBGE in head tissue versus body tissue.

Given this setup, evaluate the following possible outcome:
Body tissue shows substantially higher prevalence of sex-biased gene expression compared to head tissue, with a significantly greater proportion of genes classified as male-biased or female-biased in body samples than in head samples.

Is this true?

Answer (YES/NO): YES